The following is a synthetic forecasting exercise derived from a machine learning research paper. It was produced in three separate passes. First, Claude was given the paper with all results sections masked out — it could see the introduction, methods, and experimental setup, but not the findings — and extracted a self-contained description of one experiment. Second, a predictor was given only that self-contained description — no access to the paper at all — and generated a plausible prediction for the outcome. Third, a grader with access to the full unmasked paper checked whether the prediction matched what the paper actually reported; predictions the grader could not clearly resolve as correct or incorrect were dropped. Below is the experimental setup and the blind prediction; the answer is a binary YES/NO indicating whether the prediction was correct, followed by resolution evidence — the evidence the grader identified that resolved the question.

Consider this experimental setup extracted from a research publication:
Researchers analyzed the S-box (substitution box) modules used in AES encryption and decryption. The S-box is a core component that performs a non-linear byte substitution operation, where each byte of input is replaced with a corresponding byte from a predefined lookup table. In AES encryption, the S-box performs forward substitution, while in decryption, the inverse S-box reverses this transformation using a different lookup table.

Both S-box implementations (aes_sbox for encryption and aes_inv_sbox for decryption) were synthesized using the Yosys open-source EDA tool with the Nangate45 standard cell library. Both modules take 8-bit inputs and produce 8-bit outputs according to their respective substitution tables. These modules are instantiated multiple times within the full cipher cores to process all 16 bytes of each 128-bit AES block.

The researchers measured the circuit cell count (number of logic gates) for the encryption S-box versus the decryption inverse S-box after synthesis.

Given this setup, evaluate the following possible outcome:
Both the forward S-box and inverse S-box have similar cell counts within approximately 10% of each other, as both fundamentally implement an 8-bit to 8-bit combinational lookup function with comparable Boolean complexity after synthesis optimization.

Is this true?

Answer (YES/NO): YES